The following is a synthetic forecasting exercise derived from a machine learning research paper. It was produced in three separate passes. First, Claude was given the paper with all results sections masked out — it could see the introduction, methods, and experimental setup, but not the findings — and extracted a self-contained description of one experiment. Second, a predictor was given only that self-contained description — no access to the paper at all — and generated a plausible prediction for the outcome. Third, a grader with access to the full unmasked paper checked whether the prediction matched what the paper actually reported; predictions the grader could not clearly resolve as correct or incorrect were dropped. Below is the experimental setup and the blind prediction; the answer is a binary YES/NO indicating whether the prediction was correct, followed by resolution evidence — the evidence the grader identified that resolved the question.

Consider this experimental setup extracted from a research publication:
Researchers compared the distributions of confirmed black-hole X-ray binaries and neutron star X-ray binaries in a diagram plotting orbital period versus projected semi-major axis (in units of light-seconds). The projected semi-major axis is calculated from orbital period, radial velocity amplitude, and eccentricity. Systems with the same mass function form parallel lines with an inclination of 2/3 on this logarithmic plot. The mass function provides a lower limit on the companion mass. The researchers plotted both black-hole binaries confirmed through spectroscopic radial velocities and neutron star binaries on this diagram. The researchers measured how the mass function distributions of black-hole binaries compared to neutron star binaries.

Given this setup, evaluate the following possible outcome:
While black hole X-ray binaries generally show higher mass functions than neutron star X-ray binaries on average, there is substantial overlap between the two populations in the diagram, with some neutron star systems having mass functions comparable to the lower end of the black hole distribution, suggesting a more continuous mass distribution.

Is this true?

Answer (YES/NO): NO